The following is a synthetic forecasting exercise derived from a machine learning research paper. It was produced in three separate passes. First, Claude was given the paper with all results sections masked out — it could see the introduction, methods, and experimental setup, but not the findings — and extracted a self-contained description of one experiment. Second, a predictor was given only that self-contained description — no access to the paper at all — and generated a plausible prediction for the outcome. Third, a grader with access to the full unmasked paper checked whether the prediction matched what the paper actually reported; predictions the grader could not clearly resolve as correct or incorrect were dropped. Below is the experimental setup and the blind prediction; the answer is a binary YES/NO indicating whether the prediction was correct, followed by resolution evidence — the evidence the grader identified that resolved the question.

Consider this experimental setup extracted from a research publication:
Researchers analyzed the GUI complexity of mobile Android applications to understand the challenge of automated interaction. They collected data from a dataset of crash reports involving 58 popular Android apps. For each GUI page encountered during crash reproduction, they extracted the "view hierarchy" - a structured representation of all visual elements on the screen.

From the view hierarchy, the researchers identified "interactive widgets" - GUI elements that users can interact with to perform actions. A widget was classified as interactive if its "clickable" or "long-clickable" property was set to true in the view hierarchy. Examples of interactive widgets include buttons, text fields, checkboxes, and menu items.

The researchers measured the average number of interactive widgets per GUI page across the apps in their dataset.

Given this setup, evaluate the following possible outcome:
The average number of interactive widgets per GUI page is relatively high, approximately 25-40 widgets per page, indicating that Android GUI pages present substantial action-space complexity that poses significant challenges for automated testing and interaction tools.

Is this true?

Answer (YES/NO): NO